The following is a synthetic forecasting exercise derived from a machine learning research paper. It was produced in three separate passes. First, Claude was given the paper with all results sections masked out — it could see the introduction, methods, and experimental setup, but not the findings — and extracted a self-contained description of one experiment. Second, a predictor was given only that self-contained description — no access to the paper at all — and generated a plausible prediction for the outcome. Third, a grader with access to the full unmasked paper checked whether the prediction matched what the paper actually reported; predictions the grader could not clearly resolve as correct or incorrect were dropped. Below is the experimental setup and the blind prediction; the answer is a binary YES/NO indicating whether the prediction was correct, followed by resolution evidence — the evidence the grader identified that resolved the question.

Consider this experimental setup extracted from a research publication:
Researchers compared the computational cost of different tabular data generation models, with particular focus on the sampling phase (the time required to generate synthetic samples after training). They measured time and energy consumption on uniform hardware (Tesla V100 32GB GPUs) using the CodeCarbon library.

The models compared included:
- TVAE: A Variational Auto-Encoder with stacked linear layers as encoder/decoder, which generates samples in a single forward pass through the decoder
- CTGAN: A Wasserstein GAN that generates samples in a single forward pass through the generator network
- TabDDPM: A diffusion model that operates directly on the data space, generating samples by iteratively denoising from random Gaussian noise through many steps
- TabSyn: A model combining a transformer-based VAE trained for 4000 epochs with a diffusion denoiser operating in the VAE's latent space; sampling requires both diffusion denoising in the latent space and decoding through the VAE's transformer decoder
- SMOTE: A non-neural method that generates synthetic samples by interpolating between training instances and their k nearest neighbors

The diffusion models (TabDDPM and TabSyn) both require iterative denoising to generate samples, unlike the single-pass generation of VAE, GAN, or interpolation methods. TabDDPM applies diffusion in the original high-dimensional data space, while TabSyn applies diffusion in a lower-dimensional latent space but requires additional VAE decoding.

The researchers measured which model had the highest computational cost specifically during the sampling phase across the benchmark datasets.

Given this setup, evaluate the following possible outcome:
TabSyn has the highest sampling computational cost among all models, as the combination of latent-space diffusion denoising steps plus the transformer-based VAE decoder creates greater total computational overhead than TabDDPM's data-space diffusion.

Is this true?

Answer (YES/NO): NO